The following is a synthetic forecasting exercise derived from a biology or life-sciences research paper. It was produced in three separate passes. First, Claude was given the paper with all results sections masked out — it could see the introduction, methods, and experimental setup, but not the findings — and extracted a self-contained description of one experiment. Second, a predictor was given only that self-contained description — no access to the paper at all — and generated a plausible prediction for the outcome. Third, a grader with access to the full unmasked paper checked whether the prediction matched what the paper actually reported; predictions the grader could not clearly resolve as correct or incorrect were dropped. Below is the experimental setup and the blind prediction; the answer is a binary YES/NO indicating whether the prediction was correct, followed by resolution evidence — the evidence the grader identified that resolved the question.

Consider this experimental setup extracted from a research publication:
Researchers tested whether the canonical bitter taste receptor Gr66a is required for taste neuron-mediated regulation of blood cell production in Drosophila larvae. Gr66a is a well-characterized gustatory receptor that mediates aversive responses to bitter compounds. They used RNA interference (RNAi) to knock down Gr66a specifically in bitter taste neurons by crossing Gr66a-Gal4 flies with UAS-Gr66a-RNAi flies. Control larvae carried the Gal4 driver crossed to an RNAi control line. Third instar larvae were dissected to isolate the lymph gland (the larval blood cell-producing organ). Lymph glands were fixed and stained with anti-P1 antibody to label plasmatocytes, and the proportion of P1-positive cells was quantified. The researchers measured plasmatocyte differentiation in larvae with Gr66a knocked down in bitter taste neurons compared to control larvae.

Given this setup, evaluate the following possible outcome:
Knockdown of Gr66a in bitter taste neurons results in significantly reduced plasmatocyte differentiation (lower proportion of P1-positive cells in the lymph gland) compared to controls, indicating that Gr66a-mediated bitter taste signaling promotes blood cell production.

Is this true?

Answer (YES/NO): NO